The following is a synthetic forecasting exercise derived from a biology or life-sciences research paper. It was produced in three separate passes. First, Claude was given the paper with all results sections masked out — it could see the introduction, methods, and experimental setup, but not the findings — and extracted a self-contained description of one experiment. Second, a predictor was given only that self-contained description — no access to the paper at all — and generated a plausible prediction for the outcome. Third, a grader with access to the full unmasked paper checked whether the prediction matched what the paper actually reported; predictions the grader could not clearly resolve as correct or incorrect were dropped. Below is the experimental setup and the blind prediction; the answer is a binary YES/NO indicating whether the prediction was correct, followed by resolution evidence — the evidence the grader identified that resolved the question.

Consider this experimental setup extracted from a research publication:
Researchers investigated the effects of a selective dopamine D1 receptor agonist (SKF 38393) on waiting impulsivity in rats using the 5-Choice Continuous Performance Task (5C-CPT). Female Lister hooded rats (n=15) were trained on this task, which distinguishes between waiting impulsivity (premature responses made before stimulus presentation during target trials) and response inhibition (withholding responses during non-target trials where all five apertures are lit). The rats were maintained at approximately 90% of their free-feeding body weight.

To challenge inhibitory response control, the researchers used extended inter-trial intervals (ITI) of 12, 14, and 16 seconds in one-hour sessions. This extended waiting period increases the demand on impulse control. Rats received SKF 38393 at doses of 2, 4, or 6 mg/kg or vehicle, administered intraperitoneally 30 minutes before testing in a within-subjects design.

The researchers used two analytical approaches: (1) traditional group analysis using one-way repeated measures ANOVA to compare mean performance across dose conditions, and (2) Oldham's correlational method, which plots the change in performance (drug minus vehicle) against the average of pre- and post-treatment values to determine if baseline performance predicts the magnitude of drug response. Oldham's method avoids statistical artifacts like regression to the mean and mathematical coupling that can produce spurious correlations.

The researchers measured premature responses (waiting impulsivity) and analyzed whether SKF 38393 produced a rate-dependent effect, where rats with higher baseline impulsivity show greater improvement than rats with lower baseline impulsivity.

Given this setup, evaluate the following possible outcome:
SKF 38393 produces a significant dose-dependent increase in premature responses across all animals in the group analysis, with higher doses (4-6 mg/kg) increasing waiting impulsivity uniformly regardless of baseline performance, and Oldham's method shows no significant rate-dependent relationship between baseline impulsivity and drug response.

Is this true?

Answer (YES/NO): NO